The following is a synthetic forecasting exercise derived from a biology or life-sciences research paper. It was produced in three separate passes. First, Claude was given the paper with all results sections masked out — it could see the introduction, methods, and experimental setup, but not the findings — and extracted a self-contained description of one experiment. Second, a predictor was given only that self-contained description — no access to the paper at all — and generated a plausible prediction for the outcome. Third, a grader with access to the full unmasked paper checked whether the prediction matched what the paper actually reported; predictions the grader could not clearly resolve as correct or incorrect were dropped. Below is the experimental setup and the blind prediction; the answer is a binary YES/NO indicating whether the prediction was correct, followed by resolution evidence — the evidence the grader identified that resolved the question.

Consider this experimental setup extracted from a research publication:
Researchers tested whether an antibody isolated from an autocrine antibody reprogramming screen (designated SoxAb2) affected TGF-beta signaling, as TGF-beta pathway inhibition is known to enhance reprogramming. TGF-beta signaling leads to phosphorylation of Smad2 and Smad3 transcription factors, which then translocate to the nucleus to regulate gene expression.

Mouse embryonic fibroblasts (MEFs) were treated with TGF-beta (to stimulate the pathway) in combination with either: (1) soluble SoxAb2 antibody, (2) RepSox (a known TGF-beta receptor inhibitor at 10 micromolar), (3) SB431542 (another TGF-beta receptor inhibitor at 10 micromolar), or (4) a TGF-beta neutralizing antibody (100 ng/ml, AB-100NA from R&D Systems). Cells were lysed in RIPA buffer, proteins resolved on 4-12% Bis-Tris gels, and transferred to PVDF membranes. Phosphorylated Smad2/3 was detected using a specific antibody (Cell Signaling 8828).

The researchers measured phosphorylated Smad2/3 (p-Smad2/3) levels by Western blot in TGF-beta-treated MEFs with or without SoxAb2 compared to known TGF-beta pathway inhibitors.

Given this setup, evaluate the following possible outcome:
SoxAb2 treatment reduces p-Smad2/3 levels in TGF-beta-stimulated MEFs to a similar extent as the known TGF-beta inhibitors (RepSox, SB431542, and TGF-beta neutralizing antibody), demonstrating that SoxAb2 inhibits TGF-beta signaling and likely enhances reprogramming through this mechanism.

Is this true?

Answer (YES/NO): NO